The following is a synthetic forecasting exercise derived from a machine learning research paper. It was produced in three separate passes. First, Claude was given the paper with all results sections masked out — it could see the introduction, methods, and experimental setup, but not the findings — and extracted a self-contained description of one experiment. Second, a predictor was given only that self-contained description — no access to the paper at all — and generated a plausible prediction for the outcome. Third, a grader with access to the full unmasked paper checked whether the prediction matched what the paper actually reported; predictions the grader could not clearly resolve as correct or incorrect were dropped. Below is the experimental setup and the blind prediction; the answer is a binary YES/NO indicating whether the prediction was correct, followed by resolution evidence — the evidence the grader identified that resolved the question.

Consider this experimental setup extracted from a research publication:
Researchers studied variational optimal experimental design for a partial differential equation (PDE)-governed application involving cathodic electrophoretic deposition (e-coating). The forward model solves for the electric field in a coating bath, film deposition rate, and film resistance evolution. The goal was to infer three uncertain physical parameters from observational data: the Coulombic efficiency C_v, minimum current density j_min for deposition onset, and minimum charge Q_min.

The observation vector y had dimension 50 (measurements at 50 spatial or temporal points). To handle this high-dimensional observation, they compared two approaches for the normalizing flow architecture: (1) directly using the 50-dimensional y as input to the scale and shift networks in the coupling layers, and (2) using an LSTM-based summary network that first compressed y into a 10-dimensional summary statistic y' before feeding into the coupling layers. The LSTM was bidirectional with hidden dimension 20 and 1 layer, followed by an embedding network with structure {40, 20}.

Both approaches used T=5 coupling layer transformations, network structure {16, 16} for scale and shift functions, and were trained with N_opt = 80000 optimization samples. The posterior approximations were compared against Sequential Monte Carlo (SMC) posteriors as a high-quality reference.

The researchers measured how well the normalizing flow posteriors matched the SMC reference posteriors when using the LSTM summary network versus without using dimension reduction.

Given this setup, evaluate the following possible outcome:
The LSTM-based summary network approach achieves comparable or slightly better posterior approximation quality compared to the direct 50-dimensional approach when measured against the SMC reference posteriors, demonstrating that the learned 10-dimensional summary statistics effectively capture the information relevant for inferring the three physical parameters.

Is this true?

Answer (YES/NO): YES